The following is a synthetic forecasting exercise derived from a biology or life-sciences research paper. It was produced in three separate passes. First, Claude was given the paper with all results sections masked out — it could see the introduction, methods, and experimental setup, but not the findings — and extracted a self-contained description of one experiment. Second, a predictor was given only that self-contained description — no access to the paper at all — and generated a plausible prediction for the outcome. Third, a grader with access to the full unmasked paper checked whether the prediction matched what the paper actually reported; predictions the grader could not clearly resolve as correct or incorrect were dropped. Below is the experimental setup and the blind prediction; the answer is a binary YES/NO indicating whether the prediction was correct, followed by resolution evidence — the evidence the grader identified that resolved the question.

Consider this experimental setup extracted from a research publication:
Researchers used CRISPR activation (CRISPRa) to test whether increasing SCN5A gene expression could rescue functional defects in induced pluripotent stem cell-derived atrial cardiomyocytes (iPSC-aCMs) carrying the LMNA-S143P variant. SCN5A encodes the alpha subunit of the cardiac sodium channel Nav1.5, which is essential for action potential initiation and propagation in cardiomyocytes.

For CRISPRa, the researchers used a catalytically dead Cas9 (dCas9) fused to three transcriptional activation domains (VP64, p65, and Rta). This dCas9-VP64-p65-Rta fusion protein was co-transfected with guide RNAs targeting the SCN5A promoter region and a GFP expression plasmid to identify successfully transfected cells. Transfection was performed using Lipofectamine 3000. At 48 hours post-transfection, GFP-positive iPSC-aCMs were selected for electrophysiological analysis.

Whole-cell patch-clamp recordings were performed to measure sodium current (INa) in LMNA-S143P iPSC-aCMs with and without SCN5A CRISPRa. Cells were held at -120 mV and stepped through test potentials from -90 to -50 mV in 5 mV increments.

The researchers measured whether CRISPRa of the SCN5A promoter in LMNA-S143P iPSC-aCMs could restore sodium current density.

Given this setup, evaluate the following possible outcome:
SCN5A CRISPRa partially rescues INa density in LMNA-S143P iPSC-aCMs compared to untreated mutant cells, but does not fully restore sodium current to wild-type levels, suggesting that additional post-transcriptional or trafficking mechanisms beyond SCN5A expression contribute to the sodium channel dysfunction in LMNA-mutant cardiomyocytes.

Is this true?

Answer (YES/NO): NO